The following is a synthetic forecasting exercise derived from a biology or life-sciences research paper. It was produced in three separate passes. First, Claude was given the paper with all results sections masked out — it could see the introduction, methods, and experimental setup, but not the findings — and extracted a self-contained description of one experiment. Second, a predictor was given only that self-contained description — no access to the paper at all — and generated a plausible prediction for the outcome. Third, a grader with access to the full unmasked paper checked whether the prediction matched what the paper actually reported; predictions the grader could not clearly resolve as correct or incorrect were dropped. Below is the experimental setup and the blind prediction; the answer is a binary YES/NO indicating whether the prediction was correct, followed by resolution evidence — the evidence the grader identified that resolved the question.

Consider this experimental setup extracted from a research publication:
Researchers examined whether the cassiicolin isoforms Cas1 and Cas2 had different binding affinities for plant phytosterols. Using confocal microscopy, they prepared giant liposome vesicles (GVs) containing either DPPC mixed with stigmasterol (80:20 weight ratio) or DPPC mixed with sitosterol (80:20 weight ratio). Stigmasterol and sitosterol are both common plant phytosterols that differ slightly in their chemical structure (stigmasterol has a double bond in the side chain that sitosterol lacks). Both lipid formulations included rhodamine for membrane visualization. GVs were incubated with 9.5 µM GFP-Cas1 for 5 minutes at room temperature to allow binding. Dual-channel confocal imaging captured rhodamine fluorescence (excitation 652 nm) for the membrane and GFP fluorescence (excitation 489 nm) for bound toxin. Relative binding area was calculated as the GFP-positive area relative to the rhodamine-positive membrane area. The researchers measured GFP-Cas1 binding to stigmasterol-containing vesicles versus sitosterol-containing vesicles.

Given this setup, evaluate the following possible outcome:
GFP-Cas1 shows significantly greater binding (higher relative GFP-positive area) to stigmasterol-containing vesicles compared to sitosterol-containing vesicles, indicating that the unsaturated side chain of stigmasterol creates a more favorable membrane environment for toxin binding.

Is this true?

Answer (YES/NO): NO